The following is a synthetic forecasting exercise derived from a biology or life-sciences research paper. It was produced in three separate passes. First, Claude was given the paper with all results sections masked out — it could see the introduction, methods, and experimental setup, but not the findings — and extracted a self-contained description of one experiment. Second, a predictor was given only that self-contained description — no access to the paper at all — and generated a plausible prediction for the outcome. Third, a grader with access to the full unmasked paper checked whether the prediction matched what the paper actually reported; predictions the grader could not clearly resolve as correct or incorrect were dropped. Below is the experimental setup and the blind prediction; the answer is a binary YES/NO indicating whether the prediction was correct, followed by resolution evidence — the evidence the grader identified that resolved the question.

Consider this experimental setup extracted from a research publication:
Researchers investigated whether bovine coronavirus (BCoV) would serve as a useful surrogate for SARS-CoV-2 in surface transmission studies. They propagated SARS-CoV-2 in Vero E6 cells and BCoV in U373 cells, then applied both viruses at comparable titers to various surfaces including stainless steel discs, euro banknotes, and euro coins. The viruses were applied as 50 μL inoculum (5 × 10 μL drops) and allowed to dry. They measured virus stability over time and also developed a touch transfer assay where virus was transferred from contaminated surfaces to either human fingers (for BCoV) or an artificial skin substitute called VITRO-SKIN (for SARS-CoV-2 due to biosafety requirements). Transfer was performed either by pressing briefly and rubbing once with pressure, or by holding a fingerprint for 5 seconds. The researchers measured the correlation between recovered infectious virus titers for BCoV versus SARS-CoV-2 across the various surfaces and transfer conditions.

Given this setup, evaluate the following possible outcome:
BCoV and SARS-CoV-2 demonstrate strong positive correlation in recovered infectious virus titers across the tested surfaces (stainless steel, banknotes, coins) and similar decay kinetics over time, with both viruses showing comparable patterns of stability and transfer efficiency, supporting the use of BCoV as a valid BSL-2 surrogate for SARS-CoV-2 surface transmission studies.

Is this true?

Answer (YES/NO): YES